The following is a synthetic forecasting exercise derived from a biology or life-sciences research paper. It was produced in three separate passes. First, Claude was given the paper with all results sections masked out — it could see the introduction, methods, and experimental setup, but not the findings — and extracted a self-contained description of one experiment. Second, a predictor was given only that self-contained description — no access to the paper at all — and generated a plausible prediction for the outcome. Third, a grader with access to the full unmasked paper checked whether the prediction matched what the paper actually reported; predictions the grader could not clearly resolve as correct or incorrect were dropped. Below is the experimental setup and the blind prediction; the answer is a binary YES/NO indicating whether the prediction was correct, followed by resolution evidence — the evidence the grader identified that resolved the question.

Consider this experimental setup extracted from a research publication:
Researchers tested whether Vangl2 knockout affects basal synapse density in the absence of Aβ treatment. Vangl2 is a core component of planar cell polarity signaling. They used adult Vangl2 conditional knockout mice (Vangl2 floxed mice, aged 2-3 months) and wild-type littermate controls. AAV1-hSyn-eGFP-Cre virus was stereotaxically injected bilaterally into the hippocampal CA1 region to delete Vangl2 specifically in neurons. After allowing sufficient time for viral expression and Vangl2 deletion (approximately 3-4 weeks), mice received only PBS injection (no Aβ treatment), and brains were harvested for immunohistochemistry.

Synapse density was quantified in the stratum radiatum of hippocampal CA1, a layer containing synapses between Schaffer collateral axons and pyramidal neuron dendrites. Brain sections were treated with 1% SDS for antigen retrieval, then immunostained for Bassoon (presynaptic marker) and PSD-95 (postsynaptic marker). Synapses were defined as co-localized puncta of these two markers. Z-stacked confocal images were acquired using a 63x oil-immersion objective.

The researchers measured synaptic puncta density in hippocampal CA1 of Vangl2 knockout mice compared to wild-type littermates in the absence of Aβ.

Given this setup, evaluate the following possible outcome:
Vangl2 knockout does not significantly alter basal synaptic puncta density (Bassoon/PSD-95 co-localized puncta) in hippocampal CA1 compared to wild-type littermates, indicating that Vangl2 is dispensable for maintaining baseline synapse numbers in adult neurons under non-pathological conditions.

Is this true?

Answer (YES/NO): YES